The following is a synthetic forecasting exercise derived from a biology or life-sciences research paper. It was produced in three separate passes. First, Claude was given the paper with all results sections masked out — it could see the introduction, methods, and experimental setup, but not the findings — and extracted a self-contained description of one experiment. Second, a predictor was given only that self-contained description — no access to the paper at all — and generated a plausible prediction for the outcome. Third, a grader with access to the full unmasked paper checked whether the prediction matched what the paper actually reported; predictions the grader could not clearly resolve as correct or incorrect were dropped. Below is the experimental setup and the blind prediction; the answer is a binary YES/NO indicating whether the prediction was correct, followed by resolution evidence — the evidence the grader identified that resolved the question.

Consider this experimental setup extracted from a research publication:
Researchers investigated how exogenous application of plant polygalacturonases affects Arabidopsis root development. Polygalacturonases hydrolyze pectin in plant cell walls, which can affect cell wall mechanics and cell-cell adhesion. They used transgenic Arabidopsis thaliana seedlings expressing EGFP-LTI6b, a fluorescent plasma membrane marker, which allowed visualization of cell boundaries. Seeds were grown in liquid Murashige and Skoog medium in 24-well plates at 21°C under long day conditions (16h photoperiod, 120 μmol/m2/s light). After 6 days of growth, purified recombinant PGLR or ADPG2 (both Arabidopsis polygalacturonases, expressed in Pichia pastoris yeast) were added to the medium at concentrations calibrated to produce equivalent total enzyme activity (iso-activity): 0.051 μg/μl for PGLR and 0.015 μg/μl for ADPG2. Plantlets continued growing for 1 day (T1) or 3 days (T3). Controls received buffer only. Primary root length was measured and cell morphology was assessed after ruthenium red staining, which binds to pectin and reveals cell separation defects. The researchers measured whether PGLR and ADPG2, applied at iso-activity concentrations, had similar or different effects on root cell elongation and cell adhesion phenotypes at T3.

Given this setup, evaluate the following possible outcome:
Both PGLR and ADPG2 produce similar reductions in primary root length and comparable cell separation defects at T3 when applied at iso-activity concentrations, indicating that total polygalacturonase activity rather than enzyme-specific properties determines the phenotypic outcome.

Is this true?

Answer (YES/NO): NO